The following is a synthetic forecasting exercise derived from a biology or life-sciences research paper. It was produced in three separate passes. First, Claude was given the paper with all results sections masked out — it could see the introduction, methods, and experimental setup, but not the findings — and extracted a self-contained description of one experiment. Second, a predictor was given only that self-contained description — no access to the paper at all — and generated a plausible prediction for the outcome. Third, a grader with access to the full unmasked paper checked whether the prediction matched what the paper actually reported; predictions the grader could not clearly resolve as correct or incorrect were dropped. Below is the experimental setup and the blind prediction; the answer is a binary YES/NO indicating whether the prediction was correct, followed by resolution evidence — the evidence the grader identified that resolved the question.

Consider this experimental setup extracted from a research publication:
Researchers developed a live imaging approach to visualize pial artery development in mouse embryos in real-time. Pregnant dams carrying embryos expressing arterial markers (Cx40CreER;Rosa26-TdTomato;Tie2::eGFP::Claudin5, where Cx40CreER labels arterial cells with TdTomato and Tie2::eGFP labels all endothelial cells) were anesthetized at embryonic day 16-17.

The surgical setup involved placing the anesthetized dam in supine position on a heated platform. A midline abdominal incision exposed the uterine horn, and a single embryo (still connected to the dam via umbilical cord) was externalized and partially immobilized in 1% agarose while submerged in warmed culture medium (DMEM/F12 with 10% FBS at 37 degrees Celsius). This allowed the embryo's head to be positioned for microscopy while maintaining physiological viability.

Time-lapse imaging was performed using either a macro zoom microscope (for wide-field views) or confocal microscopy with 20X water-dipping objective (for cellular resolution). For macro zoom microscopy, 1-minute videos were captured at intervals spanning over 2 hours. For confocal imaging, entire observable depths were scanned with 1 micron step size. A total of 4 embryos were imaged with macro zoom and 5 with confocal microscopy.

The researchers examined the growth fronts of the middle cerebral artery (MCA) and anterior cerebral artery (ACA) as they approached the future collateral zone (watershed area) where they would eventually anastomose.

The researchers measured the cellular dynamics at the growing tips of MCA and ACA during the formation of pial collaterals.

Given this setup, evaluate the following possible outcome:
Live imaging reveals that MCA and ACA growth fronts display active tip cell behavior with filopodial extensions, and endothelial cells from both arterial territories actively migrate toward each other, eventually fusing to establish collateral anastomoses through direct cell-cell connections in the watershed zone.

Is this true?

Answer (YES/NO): NO